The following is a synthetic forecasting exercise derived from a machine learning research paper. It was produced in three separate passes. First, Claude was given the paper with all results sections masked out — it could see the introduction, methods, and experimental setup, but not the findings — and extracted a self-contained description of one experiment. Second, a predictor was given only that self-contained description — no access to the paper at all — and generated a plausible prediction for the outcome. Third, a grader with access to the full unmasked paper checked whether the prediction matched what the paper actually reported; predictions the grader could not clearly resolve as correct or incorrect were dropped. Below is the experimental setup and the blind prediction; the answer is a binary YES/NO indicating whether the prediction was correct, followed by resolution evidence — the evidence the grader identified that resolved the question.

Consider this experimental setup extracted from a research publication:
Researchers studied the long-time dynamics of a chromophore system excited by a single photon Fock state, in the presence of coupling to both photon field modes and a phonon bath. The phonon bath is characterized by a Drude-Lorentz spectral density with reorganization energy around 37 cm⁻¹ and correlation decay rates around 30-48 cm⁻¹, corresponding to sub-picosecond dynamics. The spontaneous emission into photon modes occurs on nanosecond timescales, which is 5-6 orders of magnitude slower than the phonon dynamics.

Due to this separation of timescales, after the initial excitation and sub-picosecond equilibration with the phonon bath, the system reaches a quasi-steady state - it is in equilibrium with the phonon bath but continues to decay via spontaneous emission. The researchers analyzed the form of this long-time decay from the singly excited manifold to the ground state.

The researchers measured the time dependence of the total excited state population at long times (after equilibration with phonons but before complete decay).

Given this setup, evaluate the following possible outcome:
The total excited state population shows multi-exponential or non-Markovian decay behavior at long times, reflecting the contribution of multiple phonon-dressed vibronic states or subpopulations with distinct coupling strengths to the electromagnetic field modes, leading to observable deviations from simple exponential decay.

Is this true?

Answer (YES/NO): NO